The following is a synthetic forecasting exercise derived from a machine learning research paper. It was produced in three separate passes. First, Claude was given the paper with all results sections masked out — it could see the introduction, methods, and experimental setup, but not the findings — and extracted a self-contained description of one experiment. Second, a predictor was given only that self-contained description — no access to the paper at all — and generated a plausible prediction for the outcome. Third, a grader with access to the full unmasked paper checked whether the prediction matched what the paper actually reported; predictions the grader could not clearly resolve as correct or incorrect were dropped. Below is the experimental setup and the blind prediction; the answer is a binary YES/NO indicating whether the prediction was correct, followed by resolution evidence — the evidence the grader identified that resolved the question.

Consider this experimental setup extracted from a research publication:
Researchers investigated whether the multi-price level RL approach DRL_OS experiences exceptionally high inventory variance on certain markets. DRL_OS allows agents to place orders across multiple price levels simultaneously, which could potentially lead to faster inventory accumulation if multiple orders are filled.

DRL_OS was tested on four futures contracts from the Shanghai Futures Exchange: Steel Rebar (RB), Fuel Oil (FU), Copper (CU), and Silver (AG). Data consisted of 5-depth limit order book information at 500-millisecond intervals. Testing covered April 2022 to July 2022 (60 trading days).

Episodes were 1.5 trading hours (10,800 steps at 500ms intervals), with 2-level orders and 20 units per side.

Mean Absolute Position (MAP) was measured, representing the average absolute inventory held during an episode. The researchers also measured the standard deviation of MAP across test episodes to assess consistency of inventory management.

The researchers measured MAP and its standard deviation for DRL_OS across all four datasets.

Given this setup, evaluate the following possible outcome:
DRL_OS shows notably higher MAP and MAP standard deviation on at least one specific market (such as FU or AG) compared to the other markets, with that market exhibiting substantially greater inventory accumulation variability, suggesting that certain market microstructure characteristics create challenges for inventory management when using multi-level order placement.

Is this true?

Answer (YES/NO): NO